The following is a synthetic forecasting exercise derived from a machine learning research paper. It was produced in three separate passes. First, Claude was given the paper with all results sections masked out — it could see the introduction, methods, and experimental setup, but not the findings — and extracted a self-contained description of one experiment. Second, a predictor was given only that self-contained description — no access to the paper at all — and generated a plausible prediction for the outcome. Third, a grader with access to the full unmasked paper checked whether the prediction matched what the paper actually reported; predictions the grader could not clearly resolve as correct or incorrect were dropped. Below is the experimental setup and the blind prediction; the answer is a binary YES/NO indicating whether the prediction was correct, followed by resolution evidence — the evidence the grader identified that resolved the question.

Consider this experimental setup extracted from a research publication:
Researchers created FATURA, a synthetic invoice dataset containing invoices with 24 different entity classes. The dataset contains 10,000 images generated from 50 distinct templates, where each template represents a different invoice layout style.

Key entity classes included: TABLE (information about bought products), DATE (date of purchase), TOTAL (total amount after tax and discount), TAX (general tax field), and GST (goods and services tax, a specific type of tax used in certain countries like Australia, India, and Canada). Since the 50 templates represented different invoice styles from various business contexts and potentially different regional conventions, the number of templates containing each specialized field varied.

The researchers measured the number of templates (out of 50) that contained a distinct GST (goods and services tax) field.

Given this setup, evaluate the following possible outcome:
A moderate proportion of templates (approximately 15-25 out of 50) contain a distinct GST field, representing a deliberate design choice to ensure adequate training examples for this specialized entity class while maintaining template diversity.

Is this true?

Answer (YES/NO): YES